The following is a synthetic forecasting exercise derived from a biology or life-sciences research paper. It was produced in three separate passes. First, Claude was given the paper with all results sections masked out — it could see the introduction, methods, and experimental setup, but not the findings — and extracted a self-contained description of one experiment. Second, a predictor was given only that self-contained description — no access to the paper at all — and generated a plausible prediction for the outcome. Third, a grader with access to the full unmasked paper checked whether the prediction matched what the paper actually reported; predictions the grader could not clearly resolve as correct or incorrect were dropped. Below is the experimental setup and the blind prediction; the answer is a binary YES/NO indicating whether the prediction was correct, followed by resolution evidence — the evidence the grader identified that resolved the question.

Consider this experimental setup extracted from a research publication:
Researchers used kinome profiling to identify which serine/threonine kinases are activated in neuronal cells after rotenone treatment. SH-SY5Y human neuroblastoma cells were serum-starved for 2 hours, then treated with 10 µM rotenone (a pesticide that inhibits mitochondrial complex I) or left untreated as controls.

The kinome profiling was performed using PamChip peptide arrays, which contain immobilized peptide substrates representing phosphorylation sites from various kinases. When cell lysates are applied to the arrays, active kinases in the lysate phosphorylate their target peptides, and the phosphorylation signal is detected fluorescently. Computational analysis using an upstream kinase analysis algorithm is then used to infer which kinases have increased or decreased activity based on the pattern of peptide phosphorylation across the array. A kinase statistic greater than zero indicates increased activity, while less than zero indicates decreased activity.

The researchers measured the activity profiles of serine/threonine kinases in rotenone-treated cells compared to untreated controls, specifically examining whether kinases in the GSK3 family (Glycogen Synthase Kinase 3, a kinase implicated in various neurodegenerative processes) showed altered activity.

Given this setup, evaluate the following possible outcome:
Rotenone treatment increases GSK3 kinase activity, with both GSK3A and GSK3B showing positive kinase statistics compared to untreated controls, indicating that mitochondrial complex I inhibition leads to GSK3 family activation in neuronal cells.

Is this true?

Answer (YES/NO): YES